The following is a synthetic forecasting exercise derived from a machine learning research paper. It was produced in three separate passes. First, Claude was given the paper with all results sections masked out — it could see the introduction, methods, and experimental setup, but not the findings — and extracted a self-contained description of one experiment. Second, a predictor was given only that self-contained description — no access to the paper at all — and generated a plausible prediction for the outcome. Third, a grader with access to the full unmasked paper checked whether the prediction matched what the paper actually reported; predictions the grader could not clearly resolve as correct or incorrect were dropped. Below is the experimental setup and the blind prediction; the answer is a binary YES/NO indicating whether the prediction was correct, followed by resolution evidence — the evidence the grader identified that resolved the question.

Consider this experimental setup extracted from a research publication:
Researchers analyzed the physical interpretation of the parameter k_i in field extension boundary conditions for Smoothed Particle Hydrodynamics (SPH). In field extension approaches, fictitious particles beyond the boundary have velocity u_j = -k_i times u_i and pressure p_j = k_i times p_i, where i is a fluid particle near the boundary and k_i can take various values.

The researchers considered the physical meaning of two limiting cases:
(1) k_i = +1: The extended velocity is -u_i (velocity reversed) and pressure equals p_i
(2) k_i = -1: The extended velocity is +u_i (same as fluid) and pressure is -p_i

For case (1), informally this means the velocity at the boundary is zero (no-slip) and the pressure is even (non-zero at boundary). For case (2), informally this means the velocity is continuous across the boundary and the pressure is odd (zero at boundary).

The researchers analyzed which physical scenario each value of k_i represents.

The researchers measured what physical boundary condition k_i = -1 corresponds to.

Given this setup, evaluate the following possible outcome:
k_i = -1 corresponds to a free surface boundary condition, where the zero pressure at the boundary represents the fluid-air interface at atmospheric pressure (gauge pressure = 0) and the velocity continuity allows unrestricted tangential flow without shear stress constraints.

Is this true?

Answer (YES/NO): YES